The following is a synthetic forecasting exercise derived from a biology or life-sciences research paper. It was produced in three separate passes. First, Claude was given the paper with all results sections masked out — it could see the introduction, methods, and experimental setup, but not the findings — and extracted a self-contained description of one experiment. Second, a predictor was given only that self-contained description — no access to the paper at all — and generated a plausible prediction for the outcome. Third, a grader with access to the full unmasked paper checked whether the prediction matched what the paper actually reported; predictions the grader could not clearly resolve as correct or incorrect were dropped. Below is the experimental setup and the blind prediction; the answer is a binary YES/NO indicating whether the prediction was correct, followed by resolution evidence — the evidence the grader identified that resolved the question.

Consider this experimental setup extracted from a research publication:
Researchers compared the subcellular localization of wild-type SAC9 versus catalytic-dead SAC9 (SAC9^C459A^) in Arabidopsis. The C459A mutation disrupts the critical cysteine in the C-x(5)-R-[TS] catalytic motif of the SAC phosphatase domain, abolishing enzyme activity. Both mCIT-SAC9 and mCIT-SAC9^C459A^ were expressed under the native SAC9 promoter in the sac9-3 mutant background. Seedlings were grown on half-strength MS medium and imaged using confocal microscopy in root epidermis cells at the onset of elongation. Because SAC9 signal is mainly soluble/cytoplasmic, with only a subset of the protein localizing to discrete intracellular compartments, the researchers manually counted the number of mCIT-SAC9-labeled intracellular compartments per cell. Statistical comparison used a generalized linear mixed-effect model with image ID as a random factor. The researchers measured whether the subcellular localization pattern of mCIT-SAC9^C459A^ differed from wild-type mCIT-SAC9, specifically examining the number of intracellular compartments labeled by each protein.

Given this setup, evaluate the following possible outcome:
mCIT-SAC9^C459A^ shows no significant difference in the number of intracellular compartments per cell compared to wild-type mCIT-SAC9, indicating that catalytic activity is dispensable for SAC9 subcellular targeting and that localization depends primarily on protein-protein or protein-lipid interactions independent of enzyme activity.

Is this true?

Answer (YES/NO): NO